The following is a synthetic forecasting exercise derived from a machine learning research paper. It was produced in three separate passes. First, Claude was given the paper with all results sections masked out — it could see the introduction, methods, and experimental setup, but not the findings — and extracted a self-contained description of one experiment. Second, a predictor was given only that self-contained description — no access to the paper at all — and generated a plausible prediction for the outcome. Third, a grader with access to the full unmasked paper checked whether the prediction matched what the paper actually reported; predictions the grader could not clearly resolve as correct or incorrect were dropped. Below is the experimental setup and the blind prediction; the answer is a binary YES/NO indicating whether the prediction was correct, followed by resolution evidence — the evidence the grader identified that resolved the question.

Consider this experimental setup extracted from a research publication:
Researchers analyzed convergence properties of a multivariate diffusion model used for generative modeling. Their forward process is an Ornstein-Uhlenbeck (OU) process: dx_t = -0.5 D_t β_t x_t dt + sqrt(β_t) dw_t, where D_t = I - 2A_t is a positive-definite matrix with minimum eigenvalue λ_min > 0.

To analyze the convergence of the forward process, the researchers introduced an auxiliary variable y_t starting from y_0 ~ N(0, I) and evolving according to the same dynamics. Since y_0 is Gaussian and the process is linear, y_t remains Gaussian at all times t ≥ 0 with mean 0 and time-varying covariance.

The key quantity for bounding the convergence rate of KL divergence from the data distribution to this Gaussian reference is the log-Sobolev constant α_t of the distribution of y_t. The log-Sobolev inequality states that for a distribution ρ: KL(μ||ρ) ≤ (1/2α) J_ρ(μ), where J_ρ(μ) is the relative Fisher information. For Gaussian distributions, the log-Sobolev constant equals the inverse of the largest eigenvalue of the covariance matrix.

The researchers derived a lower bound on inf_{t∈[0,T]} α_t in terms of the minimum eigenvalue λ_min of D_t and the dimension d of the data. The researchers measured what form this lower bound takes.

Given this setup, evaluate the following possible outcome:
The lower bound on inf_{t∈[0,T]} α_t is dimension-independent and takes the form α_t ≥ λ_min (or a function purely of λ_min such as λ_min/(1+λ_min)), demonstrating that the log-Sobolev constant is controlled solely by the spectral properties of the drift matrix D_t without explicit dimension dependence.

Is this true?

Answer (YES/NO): YES